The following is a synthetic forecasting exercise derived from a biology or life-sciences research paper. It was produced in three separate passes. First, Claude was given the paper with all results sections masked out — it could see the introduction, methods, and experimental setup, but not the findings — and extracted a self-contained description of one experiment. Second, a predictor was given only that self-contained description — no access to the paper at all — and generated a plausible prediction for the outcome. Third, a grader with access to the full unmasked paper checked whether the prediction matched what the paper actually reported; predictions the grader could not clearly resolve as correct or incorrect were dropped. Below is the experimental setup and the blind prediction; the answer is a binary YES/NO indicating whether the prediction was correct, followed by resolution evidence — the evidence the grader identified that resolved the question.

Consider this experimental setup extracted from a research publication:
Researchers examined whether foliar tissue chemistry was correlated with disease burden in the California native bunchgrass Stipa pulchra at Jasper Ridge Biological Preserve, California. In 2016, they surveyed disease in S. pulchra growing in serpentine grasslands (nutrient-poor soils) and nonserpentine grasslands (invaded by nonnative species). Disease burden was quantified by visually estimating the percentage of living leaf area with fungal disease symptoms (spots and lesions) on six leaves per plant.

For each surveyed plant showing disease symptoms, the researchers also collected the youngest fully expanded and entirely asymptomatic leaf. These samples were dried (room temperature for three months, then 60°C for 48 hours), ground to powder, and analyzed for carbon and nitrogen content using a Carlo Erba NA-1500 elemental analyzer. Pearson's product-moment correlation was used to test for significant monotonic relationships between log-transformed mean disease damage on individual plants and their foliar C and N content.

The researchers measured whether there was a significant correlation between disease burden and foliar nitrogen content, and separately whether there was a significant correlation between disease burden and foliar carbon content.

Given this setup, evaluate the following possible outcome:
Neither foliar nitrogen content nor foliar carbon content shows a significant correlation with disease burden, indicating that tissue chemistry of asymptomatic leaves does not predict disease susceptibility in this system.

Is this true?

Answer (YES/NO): YES